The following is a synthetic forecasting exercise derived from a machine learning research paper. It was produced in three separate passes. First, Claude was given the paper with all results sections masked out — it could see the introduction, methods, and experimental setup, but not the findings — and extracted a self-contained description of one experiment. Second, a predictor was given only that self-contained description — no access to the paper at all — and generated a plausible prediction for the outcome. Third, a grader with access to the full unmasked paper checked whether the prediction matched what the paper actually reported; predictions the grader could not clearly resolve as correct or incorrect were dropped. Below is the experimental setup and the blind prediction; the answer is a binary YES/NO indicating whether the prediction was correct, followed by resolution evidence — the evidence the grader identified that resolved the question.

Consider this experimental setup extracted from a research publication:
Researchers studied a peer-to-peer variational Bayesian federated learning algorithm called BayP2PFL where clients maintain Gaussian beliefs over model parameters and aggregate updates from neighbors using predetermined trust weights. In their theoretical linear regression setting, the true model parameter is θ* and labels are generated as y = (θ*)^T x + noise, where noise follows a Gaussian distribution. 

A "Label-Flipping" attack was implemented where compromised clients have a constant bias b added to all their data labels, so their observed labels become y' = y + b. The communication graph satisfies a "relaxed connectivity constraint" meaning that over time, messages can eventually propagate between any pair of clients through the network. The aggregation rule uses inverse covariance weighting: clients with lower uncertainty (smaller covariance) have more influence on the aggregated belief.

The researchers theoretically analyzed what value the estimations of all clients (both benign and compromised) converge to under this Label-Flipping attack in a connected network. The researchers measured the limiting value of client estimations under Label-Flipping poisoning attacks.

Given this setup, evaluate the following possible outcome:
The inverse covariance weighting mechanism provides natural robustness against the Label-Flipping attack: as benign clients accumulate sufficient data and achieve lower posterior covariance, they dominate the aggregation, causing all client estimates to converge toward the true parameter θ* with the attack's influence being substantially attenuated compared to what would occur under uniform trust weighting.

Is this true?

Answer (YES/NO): NO